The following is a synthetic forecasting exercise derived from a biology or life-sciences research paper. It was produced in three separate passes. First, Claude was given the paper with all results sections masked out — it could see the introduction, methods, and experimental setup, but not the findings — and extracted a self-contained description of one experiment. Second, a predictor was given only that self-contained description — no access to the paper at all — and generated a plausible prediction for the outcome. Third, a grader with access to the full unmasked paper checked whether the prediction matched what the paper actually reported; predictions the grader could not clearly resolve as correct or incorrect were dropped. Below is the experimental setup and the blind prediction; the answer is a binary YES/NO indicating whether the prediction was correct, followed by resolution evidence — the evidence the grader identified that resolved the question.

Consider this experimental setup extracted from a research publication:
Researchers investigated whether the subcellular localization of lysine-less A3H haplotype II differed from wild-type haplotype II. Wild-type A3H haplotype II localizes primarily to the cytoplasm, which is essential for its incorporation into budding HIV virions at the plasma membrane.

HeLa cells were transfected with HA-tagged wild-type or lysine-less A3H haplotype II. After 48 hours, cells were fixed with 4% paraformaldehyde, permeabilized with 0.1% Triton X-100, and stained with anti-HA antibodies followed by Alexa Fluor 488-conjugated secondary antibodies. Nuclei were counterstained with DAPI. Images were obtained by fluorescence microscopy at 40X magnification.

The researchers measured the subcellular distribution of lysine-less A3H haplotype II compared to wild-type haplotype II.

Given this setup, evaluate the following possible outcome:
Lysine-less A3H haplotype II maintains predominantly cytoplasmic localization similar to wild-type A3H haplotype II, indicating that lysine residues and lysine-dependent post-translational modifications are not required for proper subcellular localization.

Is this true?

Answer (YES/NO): YES